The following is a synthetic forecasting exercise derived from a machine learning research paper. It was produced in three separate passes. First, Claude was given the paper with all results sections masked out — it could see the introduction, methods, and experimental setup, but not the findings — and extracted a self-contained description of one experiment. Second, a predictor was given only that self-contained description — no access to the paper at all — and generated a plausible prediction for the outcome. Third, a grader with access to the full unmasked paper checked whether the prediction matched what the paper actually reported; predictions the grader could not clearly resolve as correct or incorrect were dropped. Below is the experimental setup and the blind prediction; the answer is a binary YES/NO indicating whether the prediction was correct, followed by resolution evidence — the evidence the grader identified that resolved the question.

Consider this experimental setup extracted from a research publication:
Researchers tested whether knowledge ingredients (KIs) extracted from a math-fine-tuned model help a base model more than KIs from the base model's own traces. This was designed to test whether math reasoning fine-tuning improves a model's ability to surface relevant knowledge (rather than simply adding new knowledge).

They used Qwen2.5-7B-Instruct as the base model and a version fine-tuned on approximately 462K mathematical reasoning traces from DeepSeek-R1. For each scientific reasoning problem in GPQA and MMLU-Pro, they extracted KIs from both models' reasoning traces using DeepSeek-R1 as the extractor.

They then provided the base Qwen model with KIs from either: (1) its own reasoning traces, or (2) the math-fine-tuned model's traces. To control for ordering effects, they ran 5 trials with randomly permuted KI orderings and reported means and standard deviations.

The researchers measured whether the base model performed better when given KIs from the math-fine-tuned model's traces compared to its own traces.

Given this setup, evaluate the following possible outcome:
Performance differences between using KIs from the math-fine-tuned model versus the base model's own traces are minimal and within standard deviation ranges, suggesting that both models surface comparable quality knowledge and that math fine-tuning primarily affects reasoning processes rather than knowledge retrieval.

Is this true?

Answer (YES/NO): NO